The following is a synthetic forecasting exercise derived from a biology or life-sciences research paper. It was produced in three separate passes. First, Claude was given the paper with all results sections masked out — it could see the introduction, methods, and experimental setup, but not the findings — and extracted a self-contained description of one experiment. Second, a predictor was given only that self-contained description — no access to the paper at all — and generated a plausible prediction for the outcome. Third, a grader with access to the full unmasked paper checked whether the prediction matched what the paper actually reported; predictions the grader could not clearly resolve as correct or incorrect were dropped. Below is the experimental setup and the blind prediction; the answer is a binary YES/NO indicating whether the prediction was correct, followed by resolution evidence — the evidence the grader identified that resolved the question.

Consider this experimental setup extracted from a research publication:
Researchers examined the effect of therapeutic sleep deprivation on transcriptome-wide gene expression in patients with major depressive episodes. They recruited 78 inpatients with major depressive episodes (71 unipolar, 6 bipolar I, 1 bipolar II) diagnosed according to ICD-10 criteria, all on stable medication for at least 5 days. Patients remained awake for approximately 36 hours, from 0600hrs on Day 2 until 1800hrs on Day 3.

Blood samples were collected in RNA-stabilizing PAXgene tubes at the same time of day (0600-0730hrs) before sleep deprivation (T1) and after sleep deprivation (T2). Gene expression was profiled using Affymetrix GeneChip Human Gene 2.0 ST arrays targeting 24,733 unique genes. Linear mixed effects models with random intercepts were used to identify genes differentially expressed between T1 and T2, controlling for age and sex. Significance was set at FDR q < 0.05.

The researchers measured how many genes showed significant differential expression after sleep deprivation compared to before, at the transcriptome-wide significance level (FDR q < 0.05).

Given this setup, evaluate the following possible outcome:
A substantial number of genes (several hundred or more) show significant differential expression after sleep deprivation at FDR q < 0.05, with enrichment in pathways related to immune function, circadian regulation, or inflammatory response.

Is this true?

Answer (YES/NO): YES